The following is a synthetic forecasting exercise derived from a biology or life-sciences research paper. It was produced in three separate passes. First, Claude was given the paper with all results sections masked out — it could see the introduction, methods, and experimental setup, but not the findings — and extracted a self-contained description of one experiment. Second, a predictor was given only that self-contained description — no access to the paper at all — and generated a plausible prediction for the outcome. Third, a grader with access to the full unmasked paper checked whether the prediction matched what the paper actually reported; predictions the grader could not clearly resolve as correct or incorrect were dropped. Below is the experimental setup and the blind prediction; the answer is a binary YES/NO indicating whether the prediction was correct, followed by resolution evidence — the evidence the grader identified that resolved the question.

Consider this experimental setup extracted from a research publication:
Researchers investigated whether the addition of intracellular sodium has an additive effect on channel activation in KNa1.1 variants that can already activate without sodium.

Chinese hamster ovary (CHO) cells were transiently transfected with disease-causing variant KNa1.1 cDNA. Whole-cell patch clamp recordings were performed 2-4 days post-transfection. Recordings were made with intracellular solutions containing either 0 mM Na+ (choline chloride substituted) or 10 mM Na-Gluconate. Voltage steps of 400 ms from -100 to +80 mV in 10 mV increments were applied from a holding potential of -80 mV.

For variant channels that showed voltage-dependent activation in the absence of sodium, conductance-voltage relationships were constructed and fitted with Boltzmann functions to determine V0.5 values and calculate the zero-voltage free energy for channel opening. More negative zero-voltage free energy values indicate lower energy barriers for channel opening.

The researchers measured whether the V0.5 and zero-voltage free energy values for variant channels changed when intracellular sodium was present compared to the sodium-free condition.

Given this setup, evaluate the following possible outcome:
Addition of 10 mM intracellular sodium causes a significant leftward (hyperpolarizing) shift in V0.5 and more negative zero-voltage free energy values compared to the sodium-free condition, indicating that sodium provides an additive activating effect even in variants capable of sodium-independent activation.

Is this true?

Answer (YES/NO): YES